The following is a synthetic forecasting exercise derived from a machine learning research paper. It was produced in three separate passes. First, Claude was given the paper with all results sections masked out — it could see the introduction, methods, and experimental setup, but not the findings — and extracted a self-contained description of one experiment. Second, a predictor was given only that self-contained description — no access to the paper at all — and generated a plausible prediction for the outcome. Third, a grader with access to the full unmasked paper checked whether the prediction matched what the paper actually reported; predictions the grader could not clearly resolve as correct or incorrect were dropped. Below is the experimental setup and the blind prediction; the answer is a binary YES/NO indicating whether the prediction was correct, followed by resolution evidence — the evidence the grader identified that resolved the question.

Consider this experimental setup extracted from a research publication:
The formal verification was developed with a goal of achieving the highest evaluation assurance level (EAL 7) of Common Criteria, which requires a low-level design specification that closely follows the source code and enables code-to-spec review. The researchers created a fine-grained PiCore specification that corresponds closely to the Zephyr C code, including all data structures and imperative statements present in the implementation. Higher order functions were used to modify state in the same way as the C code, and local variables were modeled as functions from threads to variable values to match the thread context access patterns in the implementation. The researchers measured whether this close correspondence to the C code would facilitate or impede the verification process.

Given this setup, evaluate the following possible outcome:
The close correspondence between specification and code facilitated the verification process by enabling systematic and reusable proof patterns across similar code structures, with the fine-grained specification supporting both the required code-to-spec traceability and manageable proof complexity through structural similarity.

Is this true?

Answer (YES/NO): NO